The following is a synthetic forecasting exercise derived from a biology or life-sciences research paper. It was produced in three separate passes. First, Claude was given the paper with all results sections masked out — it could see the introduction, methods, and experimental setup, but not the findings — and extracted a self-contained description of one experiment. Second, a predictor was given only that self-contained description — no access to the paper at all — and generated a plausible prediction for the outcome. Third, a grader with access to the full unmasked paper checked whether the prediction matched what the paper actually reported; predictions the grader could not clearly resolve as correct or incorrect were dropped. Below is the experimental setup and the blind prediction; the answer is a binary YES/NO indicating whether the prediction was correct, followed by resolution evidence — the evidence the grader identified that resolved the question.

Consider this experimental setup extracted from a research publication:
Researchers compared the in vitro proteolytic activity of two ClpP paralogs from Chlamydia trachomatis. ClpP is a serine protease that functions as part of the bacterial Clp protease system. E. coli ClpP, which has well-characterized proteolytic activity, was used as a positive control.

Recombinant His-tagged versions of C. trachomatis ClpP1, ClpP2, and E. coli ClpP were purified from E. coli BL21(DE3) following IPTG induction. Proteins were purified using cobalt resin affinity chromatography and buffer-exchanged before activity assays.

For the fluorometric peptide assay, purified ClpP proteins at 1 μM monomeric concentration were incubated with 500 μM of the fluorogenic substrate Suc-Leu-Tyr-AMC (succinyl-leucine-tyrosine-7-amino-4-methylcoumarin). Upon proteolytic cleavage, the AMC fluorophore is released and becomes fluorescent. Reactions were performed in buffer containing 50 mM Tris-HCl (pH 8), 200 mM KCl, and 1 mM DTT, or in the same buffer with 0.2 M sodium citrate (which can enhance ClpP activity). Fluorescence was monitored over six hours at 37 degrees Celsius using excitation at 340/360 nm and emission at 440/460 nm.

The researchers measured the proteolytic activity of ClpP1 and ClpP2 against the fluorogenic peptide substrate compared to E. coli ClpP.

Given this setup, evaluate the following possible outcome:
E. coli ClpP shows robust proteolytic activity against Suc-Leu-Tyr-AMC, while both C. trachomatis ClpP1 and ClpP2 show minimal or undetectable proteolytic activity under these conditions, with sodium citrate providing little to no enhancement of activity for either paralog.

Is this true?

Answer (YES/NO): NO